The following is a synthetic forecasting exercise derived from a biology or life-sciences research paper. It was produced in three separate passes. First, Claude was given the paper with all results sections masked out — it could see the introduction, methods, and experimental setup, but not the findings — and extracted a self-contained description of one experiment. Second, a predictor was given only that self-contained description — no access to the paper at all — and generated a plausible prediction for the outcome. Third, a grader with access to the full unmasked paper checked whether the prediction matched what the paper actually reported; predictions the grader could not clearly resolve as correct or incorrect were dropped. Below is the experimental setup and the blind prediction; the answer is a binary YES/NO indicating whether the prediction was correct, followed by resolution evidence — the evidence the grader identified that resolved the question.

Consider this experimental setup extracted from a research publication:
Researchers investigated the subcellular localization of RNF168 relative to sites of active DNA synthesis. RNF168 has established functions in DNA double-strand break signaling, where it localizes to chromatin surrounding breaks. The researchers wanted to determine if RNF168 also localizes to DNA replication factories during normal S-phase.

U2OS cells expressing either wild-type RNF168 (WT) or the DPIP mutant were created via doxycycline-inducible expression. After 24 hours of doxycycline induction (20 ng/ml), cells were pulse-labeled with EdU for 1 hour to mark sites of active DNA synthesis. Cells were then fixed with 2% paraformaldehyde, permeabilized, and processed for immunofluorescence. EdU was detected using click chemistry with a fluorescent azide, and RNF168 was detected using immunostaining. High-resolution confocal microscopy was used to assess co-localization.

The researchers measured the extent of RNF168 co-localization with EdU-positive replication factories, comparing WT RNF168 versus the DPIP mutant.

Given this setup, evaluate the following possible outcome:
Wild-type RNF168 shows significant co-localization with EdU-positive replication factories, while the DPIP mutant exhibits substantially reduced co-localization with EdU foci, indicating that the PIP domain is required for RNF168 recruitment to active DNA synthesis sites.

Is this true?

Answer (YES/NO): YES